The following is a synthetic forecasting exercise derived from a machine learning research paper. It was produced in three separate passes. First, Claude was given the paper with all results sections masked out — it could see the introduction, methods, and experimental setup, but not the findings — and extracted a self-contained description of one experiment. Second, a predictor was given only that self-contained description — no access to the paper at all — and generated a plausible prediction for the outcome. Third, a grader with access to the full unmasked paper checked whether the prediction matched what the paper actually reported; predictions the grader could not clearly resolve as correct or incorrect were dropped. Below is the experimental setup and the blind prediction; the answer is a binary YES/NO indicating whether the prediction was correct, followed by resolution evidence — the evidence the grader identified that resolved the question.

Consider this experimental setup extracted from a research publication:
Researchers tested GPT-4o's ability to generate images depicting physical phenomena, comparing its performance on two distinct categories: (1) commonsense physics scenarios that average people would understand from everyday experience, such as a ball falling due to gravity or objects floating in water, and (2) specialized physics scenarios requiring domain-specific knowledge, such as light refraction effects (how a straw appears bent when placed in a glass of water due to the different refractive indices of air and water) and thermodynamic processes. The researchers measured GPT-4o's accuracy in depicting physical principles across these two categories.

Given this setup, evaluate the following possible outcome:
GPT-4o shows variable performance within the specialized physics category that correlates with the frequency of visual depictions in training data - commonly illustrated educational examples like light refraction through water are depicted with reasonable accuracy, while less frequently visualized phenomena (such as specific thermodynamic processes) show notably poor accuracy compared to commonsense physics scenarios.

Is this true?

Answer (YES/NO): NO